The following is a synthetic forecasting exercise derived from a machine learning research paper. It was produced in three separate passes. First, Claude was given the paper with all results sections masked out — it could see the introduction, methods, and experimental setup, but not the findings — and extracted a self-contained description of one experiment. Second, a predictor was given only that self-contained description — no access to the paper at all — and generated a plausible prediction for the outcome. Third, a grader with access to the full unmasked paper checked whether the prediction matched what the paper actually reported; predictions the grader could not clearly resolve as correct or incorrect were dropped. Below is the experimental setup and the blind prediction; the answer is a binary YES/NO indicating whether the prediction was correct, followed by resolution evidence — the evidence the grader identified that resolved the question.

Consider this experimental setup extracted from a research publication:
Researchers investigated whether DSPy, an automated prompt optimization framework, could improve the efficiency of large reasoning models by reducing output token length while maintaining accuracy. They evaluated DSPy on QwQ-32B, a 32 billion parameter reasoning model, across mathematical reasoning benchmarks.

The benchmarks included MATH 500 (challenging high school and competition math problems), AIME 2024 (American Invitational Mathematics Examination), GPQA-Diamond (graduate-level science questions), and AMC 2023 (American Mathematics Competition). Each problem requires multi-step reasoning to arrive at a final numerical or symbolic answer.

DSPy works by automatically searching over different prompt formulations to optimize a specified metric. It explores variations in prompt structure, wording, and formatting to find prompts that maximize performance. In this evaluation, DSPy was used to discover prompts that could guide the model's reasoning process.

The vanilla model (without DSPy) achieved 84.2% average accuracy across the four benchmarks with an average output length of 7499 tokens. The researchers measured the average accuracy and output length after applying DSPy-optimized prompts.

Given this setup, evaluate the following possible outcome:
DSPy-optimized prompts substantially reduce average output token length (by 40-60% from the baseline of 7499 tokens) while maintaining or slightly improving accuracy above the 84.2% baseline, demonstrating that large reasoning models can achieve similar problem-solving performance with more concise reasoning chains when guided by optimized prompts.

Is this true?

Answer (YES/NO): NO